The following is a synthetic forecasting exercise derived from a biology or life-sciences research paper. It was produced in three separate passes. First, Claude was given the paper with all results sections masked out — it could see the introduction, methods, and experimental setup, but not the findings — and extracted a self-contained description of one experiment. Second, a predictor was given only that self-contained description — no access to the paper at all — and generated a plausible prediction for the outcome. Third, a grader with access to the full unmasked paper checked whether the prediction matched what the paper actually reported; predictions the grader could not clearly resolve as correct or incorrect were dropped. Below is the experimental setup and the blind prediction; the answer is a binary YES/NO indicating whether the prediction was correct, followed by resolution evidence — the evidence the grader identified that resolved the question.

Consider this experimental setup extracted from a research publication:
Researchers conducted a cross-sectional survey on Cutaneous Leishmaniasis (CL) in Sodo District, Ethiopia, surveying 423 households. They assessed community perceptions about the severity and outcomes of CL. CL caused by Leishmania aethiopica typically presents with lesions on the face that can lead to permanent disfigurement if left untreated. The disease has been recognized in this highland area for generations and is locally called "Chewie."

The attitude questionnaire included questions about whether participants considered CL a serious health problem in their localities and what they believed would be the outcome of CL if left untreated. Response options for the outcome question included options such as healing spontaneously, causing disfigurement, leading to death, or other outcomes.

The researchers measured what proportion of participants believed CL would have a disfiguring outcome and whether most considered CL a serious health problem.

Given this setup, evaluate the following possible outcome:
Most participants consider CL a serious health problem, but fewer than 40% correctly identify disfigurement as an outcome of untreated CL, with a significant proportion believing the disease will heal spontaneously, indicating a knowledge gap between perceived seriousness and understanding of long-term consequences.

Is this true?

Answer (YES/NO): NO